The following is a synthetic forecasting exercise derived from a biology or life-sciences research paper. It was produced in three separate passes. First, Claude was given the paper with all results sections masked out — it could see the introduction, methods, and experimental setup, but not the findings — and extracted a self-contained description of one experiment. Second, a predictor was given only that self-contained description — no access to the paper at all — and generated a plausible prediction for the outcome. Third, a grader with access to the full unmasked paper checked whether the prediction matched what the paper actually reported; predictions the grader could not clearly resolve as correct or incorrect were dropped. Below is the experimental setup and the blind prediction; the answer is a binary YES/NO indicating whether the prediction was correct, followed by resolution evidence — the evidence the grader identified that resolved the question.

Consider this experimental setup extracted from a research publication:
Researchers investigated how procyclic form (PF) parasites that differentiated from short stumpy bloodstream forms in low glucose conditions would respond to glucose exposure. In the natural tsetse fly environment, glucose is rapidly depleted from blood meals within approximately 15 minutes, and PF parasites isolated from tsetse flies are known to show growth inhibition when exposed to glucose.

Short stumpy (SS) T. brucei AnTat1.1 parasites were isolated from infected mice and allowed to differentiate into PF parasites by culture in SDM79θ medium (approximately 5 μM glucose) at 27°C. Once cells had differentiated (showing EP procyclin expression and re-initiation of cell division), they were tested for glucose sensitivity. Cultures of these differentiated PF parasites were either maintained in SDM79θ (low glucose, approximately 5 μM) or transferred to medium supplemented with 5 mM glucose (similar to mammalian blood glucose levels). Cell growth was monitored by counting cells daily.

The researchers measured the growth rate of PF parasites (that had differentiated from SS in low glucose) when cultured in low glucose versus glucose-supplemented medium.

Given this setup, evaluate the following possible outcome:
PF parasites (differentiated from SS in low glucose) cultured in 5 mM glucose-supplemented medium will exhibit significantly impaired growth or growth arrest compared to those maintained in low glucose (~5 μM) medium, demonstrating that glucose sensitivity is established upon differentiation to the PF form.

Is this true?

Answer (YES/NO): YES